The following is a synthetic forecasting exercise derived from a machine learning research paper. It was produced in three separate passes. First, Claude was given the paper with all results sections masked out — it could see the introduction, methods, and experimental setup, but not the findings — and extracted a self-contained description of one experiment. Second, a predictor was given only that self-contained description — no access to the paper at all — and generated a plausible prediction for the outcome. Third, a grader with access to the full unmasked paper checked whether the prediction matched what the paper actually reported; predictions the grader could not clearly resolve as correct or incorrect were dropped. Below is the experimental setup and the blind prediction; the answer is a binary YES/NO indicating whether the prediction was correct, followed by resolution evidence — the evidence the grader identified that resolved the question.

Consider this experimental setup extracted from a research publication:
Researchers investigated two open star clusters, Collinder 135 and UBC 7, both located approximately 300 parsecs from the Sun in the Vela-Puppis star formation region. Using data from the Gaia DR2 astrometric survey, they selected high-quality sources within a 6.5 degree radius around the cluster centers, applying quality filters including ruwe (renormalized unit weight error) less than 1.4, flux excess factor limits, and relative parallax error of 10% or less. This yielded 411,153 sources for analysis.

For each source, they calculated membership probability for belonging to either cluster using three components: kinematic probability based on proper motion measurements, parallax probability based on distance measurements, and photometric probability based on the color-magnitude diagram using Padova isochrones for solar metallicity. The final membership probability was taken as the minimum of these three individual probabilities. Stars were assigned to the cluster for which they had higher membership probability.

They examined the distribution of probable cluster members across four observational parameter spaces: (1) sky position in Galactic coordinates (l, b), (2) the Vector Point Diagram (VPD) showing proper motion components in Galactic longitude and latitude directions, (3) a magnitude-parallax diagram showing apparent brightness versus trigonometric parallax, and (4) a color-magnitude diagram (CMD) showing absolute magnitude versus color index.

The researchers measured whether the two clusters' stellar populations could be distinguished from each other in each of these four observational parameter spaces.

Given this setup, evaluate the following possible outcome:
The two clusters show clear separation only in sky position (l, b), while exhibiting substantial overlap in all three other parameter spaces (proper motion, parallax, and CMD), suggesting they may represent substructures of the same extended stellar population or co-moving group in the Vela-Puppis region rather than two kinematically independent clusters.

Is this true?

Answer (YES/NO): NO